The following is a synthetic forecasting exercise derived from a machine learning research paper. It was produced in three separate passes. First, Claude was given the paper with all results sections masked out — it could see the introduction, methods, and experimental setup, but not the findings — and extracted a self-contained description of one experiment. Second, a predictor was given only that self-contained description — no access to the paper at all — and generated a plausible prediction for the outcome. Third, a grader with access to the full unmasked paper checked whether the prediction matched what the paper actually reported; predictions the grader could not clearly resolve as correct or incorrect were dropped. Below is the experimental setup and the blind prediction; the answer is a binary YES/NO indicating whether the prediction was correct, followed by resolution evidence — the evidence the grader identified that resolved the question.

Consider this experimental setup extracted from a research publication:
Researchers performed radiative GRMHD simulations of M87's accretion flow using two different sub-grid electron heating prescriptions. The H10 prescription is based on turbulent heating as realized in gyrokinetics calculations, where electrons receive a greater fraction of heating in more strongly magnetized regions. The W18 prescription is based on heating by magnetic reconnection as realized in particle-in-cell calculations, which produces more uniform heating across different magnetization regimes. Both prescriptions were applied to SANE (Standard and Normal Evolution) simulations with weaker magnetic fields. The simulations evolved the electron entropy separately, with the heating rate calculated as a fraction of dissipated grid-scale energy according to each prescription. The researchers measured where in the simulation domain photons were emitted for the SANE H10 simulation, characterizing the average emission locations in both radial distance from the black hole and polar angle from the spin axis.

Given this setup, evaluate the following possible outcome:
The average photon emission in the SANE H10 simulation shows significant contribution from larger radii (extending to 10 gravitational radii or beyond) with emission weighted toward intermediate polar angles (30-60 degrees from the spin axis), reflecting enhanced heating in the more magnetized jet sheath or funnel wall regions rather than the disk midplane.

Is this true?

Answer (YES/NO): NO